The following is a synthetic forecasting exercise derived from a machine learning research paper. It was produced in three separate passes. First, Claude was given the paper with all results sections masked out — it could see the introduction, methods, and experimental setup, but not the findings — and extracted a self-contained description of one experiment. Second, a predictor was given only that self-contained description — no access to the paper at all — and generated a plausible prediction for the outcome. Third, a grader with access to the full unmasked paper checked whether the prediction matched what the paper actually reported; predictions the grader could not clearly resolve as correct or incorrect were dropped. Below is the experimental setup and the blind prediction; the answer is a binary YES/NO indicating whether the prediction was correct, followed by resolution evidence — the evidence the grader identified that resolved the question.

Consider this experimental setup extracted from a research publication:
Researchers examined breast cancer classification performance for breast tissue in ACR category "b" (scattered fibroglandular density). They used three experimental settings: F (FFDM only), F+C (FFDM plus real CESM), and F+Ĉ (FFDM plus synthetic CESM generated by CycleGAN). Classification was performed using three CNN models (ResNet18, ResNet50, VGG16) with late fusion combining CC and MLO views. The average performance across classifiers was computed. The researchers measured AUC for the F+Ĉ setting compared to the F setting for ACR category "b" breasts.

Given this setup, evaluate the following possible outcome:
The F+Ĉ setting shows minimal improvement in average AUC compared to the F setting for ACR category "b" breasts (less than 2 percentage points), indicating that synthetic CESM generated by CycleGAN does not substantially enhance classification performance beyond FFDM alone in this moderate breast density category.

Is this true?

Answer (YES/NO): NO